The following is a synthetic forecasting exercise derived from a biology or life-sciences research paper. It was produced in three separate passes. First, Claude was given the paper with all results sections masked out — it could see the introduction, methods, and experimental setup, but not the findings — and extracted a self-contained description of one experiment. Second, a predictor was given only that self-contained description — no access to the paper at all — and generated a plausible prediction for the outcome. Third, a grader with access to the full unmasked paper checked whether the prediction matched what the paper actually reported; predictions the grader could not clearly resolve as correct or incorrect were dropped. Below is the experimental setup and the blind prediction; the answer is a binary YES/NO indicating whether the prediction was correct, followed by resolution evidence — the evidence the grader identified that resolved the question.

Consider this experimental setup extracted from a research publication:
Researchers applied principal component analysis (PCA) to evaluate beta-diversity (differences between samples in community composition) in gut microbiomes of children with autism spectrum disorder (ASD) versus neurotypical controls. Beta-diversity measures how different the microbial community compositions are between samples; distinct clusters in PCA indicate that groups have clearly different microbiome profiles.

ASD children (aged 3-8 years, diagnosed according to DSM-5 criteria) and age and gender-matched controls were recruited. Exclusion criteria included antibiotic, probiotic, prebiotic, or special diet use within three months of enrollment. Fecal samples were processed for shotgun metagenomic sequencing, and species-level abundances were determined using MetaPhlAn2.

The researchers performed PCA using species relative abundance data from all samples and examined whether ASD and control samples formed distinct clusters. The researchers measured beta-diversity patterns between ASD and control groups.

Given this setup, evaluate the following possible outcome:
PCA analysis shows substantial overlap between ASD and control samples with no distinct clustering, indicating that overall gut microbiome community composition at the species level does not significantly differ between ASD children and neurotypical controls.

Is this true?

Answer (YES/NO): YES